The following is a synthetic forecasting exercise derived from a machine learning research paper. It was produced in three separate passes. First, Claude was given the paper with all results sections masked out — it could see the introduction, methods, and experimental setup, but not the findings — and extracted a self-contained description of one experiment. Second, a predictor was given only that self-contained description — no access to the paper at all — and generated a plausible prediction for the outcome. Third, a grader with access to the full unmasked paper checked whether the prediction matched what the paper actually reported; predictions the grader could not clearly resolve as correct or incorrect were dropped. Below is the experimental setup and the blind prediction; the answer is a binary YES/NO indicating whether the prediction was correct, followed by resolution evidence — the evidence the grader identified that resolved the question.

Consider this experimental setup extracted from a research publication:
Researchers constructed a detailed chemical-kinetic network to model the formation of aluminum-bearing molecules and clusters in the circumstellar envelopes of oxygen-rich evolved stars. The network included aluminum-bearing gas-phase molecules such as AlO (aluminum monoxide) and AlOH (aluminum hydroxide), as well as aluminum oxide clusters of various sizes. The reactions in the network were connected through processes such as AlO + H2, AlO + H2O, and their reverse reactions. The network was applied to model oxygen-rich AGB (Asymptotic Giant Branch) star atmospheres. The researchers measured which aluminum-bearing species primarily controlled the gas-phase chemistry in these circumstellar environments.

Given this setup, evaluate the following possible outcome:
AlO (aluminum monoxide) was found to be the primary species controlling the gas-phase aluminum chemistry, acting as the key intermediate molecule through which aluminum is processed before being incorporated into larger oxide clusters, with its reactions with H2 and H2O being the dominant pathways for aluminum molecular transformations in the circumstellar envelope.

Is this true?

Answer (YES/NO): NO